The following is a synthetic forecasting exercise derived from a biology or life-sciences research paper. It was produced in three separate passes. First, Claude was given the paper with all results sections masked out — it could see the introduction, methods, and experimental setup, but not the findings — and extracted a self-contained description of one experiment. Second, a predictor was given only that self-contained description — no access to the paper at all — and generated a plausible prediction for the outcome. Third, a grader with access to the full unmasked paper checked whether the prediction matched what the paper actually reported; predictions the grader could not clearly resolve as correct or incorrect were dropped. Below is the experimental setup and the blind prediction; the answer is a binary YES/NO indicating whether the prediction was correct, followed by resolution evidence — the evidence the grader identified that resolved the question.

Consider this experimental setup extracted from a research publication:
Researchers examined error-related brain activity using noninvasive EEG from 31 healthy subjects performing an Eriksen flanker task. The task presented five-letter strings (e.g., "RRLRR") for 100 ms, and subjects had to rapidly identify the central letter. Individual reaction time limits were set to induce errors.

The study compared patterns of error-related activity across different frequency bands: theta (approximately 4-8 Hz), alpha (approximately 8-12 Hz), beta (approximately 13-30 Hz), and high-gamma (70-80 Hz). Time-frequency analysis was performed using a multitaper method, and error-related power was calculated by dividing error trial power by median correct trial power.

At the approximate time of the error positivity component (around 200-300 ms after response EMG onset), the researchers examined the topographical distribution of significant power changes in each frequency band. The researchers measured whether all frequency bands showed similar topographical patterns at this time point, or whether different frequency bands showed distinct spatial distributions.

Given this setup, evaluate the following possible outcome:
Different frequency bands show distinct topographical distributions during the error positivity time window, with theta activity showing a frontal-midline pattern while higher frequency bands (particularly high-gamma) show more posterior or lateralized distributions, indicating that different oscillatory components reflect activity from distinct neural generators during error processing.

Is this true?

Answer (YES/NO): YES